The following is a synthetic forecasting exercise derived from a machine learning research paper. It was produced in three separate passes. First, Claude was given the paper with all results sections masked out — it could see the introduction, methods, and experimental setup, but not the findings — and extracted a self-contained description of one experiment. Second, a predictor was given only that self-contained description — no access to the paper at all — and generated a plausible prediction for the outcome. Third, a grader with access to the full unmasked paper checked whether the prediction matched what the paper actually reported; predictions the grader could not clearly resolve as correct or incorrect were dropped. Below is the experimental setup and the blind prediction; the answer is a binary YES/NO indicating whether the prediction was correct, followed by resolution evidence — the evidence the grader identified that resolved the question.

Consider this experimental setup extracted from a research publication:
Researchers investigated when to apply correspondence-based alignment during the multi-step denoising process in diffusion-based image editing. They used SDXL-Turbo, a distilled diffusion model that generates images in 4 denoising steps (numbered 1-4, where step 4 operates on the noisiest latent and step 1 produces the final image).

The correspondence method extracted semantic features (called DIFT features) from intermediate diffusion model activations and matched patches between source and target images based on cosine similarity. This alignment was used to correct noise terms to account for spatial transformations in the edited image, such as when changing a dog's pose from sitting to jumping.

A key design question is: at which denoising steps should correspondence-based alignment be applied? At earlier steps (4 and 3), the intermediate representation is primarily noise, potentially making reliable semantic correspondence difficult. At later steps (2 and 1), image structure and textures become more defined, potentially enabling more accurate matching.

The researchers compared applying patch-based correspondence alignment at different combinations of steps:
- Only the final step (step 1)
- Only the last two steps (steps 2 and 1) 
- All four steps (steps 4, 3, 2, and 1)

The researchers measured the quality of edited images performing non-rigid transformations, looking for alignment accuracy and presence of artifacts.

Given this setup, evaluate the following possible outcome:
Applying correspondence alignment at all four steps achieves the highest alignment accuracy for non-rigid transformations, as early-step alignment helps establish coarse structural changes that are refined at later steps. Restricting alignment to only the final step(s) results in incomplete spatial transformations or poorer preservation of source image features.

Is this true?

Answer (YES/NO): NO